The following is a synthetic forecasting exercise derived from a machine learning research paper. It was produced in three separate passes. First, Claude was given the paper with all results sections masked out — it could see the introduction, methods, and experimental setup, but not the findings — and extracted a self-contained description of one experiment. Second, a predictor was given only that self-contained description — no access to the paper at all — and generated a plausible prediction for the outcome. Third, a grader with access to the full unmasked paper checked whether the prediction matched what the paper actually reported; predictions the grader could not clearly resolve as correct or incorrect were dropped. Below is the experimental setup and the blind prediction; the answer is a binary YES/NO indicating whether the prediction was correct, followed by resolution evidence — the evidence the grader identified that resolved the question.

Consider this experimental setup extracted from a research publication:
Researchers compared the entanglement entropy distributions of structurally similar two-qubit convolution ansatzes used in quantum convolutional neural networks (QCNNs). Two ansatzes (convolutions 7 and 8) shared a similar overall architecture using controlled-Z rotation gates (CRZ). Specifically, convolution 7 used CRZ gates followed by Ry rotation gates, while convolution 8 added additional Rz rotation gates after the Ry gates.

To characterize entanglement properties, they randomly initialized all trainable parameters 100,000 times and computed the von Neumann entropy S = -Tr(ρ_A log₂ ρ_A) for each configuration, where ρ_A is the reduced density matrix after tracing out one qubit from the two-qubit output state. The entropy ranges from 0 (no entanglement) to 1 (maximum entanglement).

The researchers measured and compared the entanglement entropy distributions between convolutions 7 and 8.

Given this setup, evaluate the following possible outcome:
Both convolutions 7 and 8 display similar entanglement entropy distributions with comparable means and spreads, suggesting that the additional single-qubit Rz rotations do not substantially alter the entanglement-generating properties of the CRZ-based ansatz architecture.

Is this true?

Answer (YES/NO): NO